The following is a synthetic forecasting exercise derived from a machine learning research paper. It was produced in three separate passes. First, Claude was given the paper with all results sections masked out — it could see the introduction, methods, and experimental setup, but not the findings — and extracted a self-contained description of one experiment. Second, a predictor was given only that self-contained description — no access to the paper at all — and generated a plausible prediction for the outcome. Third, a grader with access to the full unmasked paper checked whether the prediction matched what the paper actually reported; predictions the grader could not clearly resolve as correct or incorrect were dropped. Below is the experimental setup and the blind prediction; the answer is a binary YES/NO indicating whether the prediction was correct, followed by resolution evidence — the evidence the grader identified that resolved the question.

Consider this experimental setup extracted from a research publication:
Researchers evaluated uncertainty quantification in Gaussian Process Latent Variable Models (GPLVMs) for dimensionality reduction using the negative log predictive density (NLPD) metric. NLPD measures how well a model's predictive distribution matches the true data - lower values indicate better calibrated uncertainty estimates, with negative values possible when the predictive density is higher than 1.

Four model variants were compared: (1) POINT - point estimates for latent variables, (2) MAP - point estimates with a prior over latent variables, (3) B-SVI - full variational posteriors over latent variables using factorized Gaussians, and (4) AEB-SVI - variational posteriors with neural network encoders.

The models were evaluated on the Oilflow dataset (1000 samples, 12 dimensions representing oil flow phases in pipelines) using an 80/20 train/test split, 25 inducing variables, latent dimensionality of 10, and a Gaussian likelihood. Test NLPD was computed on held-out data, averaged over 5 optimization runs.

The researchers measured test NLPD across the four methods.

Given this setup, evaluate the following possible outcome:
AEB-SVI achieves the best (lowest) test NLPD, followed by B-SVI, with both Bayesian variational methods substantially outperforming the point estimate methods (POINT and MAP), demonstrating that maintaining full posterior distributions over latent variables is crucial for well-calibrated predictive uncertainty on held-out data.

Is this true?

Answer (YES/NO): YES